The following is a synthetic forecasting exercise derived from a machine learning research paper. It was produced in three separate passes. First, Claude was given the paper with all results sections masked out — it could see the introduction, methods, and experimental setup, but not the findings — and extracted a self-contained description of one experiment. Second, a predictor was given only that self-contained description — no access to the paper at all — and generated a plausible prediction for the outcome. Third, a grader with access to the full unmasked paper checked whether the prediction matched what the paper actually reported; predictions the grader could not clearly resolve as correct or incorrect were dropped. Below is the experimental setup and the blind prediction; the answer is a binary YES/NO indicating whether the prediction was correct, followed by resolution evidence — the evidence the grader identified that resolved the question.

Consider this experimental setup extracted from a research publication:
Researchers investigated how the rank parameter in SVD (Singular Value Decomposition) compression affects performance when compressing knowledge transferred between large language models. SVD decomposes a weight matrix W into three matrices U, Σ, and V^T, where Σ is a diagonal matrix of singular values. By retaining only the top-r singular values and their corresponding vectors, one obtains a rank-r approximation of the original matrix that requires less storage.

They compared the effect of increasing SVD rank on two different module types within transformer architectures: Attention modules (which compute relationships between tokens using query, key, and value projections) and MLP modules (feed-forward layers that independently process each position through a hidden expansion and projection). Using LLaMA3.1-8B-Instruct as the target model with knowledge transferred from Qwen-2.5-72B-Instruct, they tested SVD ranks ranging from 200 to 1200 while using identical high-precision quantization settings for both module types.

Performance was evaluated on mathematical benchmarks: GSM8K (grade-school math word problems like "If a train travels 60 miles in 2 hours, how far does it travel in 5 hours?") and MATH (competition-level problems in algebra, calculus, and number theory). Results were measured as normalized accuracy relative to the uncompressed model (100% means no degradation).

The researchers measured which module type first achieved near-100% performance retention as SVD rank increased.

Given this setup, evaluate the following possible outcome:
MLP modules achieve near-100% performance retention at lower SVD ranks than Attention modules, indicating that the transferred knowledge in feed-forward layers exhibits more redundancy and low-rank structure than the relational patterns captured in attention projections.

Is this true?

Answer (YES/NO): NO